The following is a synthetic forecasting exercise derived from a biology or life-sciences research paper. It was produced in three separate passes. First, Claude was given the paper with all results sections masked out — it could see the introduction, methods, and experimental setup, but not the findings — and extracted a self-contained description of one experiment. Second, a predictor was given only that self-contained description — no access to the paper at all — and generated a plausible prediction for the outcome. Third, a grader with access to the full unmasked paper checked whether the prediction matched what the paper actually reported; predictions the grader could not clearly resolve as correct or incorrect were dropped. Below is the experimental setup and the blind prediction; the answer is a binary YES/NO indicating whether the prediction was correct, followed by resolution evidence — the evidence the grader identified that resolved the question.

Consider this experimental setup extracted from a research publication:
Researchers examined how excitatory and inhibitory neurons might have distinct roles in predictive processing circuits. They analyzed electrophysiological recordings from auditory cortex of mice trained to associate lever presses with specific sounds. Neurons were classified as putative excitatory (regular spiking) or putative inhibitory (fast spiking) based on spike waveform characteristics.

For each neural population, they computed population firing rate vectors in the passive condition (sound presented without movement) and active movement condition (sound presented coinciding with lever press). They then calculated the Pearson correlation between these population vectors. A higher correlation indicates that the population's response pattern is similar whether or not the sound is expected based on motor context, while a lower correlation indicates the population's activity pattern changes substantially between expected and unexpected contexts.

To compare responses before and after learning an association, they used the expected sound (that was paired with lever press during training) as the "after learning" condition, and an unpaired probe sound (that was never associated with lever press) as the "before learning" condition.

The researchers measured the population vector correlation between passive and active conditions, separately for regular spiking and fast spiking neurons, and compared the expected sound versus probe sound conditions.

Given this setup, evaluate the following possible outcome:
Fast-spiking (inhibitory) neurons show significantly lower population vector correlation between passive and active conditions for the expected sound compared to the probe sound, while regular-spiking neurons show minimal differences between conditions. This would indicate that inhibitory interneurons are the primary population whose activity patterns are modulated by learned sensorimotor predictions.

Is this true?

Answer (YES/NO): NO